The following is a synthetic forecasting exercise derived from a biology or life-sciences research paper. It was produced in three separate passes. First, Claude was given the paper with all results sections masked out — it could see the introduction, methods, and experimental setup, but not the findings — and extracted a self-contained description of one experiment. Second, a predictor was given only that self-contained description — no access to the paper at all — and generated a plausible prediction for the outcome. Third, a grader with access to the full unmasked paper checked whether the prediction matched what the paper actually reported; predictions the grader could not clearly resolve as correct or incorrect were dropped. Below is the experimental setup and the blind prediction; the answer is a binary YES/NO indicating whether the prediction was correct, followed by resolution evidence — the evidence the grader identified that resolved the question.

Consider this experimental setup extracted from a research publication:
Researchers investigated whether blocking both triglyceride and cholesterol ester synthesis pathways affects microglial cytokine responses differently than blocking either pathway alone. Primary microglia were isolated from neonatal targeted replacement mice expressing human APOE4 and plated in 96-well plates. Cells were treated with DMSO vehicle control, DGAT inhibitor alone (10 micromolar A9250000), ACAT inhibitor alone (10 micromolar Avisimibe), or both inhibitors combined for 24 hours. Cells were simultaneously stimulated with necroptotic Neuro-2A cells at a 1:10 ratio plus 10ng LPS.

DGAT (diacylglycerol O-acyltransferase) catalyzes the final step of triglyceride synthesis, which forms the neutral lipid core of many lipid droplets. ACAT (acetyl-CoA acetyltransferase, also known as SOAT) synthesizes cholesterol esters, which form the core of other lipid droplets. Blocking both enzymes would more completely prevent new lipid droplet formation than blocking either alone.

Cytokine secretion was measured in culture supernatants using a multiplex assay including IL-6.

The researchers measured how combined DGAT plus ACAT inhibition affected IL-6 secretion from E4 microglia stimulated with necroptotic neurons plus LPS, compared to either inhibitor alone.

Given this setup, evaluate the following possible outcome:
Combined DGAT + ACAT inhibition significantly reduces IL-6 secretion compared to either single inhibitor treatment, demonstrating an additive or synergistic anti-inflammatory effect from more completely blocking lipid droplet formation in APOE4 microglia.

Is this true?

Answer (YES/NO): NO